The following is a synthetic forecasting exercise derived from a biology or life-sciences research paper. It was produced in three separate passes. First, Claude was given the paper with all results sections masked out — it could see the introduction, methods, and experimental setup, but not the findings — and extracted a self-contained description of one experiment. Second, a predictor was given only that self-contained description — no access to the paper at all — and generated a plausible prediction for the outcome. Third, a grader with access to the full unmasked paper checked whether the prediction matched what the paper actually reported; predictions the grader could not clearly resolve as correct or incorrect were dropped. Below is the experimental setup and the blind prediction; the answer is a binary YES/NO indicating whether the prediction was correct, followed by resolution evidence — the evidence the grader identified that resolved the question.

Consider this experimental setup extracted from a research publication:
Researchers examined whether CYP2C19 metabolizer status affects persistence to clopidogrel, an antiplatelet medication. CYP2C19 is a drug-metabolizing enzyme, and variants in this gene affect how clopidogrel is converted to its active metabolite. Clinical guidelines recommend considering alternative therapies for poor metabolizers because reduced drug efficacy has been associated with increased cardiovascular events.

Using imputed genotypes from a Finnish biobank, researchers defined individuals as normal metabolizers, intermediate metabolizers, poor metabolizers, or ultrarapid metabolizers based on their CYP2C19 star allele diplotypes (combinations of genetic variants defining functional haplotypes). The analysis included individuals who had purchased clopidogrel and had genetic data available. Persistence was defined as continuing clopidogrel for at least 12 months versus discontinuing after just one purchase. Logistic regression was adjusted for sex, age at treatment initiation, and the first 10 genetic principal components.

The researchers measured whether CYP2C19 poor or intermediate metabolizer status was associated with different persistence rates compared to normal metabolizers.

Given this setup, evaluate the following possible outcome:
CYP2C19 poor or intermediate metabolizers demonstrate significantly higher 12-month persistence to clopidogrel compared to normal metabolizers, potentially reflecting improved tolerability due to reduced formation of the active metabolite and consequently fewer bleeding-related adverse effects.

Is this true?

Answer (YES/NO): NO